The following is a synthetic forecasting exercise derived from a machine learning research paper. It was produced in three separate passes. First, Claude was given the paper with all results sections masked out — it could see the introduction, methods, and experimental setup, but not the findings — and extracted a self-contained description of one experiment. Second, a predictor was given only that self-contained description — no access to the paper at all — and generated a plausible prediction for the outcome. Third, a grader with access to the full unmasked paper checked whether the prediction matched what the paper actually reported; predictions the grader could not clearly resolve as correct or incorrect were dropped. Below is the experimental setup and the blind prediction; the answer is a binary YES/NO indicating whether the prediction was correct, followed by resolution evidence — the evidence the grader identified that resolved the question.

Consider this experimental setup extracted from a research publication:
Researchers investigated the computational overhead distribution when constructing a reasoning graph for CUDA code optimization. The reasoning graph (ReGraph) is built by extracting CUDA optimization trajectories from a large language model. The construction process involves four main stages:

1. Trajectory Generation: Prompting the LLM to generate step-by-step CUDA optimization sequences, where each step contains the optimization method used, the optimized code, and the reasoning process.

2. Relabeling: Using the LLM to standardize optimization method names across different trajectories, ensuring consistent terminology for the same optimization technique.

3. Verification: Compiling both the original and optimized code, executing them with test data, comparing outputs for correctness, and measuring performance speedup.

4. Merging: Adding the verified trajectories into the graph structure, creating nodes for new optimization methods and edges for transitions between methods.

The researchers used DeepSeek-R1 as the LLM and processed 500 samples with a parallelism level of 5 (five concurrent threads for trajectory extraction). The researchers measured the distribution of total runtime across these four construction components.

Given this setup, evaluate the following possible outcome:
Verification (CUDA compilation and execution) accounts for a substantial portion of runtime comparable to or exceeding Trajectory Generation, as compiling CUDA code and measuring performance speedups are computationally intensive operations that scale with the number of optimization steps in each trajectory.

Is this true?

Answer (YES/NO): YES